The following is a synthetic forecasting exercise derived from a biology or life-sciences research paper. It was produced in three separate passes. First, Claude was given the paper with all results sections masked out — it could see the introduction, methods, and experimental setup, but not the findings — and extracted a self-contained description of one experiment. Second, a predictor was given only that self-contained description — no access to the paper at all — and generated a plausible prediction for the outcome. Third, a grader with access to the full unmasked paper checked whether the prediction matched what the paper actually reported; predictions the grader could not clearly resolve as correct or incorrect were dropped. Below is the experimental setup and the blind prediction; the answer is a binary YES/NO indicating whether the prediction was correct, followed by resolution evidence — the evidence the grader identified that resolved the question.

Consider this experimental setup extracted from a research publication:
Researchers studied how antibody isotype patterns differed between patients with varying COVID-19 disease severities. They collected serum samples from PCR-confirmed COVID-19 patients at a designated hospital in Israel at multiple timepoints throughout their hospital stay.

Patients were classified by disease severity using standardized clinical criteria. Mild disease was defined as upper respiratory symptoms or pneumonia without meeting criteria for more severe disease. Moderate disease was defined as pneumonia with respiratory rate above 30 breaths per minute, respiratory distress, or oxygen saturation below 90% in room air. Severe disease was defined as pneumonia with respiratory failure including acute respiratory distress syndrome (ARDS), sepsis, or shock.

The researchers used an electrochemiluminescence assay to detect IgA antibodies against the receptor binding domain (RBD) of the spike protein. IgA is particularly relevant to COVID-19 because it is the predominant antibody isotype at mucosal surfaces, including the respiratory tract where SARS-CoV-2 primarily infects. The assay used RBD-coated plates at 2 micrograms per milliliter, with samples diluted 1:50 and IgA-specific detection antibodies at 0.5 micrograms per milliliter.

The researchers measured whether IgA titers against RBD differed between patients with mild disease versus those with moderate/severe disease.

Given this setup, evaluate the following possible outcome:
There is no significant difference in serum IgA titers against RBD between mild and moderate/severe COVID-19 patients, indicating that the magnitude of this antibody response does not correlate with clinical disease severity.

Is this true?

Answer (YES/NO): NO